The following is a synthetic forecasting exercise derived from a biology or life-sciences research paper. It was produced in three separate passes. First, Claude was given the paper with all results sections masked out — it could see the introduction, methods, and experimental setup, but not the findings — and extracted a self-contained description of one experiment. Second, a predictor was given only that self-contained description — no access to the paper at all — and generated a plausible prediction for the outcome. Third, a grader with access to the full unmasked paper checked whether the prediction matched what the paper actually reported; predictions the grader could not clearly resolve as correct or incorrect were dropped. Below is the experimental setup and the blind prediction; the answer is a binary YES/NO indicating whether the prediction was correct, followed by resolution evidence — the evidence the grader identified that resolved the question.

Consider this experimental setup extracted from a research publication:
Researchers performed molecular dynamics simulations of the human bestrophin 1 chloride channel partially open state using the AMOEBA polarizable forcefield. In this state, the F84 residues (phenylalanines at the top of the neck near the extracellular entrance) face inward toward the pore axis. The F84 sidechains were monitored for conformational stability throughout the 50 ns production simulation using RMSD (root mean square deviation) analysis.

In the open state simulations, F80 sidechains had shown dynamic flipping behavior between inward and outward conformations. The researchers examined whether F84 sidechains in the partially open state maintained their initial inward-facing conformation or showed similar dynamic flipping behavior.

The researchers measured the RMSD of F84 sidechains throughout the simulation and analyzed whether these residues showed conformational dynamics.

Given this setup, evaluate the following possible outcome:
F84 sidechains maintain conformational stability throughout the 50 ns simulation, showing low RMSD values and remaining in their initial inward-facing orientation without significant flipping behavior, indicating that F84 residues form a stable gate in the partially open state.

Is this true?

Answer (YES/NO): YES